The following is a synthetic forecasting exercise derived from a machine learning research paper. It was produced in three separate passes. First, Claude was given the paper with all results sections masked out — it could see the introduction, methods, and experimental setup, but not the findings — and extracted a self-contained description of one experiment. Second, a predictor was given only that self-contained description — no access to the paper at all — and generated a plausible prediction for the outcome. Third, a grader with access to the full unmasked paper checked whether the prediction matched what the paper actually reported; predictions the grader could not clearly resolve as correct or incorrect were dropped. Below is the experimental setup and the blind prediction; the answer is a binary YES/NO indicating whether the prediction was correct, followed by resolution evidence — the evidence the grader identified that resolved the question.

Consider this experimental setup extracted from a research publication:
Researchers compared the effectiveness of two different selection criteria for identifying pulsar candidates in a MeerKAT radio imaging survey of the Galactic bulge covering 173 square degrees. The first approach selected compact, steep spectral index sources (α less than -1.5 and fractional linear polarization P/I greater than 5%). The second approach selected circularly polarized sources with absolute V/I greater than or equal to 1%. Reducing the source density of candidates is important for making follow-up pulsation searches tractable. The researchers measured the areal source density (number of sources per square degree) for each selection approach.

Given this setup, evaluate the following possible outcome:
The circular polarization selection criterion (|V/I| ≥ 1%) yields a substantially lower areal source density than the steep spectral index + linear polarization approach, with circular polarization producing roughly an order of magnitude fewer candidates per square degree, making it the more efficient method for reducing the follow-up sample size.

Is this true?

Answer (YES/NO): NO